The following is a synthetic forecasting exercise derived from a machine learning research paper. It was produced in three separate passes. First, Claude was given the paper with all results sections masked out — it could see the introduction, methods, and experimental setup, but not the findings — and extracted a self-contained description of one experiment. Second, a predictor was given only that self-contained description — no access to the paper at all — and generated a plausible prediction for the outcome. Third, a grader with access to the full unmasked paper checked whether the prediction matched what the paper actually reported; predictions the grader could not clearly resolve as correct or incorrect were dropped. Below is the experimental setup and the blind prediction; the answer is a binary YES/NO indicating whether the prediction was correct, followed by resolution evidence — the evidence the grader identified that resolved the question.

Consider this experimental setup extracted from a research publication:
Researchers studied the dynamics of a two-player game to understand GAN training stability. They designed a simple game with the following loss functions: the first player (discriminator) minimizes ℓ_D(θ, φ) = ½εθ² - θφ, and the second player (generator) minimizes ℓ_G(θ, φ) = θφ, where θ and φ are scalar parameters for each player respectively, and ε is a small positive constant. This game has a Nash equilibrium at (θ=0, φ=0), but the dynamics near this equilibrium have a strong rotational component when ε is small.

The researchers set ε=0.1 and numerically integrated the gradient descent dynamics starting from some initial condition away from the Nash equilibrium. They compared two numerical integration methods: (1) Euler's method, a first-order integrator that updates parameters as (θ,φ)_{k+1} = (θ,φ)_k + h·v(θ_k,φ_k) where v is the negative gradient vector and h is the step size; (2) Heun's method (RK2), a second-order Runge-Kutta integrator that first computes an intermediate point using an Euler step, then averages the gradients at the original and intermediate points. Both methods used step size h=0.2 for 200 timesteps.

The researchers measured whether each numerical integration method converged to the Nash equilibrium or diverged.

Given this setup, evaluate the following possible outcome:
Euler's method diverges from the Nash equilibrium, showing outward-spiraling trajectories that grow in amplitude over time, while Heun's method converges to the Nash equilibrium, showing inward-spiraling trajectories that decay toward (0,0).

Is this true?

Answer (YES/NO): YES